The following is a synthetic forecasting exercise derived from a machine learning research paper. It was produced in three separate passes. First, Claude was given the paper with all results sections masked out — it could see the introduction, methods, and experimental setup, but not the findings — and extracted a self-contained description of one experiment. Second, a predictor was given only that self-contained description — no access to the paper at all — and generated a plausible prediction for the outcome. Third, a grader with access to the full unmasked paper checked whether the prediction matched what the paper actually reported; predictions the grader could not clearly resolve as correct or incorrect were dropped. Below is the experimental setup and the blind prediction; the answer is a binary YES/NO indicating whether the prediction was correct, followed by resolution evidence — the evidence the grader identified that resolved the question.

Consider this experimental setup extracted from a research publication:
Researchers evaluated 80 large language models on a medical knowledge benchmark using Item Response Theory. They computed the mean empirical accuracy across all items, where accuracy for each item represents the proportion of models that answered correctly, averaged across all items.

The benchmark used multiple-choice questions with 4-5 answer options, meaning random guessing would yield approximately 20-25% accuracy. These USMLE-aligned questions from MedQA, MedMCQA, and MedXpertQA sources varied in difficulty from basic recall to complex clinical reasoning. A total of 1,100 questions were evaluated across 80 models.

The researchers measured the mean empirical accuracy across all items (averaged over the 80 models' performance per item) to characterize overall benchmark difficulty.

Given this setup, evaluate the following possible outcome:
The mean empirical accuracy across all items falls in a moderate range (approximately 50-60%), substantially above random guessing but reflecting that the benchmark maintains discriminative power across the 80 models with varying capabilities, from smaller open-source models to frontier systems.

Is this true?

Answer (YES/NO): NO